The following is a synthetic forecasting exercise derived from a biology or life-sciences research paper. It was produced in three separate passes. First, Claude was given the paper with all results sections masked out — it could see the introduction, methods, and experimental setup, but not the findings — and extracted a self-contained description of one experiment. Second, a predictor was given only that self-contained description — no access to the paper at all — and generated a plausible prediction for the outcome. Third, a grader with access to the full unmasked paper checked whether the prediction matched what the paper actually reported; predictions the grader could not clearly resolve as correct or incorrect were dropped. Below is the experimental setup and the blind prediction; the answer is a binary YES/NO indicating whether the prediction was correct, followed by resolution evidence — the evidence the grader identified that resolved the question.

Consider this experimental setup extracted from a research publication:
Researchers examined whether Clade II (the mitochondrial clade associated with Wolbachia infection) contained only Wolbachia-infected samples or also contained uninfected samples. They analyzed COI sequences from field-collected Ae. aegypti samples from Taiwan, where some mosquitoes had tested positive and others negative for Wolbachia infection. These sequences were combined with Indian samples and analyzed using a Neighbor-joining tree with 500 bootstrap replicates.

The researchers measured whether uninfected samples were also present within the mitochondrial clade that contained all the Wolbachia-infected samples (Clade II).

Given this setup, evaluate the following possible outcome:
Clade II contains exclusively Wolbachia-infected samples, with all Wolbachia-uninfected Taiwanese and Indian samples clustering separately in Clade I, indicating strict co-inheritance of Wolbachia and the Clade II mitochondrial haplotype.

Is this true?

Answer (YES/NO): NO